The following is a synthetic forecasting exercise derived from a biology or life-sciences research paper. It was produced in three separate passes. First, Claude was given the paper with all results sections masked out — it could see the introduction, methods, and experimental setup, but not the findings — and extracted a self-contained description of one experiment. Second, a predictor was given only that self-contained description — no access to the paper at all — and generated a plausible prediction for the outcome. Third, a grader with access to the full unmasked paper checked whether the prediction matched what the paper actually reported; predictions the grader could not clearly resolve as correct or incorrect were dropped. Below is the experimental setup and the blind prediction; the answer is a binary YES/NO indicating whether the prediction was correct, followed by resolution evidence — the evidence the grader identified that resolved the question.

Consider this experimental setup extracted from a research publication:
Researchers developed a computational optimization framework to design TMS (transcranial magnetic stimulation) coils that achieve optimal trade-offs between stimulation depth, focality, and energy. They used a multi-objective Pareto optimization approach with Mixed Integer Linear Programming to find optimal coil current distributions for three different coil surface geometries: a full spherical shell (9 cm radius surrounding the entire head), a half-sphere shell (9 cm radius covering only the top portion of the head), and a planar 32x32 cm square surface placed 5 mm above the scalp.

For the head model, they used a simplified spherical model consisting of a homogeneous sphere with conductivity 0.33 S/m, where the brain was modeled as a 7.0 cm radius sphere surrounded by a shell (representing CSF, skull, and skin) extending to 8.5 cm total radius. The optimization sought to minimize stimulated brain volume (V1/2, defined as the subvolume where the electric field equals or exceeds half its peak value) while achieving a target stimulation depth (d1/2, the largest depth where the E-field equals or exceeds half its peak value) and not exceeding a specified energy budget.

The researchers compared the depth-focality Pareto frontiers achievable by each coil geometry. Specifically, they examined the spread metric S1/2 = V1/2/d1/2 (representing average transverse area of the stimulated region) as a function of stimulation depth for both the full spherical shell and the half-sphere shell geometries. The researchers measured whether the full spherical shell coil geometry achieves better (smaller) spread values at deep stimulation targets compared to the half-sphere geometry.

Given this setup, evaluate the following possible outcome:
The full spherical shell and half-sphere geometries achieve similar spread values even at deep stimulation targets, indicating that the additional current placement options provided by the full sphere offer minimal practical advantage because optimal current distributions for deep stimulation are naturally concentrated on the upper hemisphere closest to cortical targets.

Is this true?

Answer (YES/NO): NO